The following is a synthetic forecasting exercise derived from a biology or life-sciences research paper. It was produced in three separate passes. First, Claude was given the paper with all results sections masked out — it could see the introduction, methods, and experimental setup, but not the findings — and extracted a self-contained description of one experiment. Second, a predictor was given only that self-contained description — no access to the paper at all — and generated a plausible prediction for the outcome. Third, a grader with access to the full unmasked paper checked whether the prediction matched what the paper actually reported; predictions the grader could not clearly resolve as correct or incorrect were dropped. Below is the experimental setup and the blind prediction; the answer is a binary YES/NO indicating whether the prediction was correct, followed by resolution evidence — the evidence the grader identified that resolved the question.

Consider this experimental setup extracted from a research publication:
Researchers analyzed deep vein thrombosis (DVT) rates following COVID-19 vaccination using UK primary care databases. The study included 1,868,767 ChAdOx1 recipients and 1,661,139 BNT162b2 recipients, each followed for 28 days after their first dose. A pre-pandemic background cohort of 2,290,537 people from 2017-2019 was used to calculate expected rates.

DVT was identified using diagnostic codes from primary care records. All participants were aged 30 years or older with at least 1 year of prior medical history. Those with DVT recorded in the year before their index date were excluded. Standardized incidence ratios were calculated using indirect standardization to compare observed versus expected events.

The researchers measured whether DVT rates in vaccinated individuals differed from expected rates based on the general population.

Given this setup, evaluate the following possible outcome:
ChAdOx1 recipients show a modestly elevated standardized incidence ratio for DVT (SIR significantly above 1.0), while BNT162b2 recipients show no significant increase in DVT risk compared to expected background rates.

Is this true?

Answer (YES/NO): NO